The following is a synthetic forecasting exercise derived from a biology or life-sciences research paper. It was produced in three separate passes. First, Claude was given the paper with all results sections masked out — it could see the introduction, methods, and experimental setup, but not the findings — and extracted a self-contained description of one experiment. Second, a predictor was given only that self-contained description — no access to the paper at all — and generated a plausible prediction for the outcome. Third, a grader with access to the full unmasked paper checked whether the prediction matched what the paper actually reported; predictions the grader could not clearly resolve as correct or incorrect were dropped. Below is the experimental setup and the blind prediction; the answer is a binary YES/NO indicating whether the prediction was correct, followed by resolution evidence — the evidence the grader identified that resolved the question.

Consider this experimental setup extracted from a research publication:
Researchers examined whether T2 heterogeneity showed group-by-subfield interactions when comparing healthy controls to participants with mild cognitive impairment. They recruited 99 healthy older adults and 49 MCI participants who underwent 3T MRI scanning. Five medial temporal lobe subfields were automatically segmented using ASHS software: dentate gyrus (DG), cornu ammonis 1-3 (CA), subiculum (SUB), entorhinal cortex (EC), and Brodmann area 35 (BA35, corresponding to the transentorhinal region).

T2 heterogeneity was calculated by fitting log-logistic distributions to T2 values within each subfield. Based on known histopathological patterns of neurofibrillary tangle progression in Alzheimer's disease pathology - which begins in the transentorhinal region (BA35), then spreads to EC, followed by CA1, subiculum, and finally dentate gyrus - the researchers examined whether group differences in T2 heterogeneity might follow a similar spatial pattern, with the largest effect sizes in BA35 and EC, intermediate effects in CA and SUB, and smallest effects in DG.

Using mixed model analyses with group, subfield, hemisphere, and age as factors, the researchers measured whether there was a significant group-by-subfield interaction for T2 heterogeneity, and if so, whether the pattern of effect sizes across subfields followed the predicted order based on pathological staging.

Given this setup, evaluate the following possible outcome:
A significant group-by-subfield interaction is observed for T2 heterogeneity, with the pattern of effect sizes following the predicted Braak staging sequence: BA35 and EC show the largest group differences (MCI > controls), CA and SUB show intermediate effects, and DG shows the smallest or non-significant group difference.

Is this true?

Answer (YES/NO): NO